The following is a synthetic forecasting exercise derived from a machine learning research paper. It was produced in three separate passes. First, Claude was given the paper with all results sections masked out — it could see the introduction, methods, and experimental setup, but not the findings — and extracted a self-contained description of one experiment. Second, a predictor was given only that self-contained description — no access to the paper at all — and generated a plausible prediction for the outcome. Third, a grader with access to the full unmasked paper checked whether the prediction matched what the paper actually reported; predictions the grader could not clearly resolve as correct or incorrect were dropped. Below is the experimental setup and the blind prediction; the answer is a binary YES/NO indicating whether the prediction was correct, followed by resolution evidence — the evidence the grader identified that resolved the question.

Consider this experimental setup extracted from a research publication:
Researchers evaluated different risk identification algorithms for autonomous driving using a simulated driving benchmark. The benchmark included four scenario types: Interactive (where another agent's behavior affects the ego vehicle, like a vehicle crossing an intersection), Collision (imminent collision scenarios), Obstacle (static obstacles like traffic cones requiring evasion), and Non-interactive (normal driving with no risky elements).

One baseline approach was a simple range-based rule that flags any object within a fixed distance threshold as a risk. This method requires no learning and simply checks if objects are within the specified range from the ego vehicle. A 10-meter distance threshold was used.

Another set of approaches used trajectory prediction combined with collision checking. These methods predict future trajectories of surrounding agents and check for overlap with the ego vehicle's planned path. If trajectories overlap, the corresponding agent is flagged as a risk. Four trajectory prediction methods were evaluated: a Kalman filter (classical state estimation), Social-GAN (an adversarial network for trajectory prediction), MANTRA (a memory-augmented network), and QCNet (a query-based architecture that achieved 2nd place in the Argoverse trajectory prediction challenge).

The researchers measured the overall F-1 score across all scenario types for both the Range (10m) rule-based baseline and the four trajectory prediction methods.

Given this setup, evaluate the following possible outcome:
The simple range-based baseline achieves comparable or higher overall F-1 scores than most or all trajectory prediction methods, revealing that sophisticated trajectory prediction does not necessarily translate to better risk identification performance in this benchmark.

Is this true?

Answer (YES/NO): YES